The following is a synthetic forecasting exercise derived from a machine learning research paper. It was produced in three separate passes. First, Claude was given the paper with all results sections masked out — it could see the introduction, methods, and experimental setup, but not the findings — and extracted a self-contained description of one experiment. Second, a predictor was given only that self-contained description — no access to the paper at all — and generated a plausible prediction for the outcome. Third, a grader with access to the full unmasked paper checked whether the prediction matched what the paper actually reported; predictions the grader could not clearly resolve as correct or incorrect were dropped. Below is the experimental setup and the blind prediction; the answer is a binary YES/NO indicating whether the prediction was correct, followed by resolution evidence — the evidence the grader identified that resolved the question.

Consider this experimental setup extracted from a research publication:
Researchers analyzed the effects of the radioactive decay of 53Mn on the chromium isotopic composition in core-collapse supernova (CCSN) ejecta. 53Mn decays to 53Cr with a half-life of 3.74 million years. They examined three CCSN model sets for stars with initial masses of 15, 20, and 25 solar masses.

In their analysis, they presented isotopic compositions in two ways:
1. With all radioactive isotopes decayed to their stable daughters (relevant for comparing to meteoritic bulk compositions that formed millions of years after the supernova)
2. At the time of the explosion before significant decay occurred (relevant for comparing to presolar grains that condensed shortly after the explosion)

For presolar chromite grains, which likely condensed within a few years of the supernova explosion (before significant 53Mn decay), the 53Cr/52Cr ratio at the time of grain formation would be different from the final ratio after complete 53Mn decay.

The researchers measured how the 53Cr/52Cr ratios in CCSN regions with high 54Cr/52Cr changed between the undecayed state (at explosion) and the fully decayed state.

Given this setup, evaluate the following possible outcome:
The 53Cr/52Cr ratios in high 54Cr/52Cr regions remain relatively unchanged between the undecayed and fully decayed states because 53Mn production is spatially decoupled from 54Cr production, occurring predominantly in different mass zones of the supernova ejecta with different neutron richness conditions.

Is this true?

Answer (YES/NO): NO